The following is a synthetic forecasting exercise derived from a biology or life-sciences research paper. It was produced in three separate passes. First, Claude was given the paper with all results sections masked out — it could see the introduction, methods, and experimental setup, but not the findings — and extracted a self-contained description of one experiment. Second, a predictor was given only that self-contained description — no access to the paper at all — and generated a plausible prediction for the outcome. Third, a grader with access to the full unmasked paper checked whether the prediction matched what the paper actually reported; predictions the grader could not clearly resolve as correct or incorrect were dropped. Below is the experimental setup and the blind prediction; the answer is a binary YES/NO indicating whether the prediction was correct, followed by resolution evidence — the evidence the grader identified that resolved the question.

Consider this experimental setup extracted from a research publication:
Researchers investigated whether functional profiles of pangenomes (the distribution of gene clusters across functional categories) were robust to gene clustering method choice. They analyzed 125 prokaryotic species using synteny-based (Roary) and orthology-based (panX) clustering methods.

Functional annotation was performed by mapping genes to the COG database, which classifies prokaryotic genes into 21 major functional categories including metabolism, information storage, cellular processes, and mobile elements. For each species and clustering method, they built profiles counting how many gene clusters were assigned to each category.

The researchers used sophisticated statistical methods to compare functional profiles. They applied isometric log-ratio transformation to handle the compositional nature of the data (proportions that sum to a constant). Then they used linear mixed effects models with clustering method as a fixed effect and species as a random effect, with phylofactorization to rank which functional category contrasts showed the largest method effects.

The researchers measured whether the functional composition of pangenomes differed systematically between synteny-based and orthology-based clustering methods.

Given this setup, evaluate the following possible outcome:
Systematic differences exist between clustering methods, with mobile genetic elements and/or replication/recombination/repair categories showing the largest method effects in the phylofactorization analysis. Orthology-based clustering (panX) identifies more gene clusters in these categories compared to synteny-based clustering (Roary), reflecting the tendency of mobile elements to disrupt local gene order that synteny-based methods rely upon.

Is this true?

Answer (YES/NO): NO